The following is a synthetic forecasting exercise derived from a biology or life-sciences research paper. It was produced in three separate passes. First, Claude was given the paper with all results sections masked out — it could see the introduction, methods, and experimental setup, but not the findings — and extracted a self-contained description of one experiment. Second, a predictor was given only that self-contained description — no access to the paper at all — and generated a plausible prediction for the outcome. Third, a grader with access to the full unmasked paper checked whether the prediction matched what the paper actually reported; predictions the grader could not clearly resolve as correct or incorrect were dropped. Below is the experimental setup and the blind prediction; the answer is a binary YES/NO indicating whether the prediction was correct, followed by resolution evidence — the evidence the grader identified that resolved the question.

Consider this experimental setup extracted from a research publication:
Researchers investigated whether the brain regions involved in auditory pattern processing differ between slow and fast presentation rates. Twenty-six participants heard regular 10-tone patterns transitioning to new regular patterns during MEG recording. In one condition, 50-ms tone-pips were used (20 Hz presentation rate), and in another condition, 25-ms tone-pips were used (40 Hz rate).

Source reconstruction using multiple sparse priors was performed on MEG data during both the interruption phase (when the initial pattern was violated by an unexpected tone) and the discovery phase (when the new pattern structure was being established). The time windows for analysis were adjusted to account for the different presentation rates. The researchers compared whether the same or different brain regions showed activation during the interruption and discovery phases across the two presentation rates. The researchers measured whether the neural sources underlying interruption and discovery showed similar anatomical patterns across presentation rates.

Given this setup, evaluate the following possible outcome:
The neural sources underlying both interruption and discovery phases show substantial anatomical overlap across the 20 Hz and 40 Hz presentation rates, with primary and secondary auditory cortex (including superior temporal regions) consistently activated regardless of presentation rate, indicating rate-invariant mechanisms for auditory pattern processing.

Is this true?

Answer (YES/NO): YES